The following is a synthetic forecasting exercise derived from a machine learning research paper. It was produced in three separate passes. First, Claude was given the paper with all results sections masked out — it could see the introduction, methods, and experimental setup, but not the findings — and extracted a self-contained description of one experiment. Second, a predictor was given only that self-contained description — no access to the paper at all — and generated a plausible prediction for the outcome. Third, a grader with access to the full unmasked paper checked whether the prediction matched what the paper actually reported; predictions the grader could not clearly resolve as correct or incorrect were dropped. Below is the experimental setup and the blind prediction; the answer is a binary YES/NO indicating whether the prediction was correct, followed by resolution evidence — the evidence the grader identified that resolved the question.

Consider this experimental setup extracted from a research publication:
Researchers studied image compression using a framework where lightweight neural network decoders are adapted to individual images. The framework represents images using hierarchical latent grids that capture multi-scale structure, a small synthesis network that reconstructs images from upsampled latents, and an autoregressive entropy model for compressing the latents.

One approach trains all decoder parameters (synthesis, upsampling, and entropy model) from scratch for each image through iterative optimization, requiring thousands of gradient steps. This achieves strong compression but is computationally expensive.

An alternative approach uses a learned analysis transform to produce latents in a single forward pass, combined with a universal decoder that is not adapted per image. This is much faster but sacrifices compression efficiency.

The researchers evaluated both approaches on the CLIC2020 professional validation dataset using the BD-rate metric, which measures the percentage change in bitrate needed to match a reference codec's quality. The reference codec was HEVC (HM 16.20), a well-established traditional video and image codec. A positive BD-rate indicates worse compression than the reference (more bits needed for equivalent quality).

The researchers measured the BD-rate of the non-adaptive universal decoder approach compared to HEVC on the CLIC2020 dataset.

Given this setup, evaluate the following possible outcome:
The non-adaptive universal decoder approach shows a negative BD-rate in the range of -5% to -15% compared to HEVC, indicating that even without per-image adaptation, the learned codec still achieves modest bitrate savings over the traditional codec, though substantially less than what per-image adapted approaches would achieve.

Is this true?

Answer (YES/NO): NO